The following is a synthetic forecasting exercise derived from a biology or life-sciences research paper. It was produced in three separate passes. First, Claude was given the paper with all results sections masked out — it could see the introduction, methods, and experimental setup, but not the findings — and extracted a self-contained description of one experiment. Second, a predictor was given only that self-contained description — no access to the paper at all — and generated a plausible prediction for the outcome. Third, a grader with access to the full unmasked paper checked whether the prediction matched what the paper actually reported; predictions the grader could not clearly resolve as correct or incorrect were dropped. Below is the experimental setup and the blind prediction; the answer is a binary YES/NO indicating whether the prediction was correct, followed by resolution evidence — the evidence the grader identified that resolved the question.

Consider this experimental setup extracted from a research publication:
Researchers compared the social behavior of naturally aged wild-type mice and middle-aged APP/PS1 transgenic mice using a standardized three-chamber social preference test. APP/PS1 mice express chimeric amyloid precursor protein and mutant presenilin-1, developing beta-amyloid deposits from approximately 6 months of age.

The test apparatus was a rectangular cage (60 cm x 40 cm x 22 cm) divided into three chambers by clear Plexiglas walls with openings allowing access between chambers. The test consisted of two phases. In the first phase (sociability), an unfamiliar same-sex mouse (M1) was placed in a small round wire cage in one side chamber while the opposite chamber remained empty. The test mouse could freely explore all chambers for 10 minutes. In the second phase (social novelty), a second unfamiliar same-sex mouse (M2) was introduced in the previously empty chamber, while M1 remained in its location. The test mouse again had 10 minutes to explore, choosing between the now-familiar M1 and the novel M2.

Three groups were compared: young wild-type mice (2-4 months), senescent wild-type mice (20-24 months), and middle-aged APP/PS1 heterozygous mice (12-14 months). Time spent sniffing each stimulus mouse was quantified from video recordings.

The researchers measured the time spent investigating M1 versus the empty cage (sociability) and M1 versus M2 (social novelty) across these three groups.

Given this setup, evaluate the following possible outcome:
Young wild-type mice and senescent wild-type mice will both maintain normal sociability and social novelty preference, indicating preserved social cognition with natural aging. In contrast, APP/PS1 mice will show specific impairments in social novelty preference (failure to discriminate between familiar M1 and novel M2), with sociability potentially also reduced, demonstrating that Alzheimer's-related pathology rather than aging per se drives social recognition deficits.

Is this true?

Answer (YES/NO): YES